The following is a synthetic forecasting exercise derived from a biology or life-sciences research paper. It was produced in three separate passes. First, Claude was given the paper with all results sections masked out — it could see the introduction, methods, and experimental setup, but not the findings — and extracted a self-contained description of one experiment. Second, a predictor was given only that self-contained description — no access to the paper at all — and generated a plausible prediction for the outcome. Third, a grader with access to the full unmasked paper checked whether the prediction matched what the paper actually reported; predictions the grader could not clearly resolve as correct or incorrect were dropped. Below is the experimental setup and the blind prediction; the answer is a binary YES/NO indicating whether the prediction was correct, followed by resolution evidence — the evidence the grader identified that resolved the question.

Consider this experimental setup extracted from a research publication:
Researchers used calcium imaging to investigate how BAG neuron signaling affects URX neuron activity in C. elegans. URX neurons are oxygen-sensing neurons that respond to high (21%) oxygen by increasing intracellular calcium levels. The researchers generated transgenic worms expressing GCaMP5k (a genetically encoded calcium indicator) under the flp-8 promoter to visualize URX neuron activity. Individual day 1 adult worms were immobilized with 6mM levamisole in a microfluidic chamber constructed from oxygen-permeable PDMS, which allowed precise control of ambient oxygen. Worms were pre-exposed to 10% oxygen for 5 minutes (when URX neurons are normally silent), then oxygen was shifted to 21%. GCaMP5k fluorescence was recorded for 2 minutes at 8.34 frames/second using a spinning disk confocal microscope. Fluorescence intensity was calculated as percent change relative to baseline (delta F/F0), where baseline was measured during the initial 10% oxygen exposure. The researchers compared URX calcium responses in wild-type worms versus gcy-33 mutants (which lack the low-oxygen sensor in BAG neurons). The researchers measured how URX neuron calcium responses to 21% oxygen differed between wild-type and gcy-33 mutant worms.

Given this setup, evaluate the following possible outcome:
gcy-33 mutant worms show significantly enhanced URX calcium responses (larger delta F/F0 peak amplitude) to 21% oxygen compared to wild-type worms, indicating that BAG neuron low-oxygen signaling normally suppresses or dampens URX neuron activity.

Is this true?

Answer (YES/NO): NO